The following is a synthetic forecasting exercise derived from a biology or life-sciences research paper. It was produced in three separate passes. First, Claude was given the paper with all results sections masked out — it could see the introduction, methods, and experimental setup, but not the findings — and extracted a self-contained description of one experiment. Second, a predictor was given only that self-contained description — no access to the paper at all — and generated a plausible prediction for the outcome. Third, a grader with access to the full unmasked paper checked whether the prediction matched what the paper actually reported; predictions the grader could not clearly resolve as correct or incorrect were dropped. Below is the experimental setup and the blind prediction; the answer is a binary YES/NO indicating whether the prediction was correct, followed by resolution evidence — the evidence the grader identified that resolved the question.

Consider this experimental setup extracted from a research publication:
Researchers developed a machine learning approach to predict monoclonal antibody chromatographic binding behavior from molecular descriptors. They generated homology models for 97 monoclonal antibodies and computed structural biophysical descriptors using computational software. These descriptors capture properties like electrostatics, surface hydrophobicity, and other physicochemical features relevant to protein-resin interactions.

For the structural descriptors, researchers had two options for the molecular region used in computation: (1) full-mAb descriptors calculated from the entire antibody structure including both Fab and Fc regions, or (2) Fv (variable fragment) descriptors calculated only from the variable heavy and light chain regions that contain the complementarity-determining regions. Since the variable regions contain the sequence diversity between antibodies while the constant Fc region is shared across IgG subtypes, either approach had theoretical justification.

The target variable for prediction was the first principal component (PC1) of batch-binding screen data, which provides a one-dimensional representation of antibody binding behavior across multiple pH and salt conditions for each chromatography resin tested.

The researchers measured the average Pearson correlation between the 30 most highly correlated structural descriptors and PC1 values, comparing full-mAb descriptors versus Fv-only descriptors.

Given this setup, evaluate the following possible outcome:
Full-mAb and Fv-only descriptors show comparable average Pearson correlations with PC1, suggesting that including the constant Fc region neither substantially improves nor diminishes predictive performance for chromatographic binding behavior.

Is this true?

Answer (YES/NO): NO